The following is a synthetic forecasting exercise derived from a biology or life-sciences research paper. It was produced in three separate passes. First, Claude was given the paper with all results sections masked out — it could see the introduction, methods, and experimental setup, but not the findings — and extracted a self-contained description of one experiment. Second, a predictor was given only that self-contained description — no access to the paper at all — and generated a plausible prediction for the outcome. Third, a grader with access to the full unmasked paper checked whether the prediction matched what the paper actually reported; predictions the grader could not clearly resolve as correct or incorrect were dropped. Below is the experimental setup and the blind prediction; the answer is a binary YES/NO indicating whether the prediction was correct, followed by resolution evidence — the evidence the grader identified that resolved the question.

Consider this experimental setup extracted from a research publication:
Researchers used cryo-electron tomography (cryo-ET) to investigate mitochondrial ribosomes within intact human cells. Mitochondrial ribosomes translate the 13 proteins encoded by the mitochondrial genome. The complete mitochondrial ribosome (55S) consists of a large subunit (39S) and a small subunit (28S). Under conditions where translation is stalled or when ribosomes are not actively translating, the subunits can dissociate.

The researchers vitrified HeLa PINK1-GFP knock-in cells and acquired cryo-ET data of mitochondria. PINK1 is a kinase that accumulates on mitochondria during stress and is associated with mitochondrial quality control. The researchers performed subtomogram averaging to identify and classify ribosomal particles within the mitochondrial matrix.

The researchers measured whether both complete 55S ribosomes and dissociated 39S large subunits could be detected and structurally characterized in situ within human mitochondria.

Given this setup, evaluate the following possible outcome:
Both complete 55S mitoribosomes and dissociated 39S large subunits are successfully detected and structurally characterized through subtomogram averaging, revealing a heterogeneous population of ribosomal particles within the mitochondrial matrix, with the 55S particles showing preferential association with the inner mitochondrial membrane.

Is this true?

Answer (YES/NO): NO